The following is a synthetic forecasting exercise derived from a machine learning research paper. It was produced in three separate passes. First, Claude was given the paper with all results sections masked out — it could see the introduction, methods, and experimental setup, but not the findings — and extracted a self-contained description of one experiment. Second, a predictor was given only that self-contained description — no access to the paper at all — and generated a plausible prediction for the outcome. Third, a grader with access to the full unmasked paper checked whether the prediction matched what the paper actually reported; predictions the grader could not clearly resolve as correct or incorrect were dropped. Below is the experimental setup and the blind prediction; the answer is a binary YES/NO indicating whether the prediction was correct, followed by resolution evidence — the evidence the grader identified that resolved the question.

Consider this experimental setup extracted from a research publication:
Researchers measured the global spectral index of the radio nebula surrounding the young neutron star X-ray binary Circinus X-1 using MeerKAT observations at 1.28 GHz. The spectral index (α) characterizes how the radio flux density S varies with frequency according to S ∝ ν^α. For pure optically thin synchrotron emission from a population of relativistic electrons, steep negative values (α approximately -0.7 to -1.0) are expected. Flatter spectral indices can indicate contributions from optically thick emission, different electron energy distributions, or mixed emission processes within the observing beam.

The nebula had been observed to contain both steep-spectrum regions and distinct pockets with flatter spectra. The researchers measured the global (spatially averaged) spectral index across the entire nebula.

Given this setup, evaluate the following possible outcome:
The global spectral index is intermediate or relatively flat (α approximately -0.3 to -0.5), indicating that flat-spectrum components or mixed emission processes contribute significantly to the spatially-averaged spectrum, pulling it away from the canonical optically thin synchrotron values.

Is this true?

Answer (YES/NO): YES